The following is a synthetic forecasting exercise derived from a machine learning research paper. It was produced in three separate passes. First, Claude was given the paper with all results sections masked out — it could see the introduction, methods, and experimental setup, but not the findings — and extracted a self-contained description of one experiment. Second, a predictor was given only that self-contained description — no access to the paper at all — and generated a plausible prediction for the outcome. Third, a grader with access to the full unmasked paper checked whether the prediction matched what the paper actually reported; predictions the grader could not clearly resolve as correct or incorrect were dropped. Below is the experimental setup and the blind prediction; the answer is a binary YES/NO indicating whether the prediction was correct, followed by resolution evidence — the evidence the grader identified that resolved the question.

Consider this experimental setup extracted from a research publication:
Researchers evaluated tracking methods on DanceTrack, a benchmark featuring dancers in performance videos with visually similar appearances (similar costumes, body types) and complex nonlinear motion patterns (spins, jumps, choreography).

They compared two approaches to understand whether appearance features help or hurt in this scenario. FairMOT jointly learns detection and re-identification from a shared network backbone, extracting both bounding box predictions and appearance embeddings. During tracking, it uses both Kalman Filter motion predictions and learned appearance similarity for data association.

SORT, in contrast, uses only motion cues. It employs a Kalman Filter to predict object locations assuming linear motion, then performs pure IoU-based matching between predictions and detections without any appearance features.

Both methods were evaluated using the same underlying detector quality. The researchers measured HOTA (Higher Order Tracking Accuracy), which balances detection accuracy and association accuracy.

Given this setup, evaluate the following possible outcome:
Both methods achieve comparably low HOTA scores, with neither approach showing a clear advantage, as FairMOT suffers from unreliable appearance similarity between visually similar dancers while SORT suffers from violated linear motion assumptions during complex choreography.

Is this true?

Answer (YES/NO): NO